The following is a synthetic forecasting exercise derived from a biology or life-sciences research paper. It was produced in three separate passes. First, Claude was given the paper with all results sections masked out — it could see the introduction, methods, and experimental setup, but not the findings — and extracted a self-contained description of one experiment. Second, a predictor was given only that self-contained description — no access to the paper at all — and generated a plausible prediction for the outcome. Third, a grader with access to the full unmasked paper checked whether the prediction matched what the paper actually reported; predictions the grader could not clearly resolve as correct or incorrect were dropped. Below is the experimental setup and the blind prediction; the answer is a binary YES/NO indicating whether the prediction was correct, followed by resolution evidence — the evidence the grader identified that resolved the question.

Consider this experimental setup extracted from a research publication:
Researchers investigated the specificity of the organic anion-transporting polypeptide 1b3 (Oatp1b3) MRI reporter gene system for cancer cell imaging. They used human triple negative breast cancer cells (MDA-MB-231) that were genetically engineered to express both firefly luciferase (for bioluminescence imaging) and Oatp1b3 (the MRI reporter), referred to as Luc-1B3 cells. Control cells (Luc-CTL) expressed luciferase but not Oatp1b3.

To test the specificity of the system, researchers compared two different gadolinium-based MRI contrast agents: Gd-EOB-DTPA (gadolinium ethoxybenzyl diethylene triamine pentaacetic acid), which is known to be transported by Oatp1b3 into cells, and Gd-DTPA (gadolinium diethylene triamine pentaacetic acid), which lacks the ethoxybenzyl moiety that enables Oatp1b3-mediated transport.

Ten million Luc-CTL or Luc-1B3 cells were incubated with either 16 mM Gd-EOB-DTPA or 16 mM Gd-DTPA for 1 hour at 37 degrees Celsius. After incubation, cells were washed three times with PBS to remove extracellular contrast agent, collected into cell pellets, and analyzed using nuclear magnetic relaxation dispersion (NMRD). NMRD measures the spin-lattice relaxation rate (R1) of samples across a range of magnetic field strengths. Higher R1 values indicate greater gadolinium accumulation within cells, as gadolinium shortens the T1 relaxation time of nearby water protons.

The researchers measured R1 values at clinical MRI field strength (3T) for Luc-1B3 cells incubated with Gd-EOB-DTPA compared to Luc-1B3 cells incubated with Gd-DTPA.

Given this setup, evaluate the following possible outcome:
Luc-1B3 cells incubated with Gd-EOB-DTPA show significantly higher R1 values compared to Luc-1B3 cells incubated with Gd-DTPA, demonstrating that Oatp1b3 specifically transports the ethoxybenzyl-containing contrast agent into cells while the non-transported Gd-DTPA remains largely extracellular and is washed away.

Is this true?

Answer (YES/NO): YES